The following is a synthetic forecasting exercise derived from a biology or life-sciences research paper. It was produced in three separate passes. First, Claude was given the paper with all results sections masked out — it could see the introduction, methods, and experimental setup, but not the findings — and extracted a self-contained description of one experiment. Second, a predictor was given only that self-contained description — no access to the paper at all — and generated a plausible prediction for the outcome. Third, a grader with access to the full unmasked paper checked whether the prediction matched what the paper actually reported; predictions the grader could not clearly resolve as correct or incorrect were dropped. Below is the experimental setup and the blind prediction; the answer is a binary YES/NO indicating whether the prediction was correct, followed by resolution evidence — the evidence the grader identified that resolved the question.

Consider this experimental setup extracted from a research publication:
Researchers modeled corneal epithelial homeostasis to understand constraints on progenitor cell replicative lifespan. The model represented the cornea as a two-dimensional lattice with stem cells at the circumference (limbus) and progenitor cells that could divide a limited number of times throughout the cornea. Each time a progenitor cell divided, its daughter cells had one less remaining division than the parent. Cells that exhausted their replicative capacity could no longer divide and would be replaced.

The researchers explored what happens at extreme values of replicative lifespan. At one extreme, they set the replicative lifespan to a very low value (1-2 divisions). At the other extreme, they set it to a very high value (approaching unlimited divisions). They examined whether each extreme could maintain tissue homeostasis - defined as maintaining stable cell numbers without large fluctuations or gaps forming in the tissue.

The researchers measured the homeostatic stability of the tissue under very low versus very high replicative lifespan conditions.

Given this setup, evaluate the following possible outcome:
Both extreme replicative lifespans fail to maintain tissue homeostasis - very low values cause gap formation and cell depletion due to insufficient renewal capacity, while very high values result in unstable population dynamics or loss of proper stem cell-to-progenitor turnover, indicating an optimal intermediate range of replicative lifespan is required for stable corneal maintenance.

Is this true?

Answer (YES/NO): NO